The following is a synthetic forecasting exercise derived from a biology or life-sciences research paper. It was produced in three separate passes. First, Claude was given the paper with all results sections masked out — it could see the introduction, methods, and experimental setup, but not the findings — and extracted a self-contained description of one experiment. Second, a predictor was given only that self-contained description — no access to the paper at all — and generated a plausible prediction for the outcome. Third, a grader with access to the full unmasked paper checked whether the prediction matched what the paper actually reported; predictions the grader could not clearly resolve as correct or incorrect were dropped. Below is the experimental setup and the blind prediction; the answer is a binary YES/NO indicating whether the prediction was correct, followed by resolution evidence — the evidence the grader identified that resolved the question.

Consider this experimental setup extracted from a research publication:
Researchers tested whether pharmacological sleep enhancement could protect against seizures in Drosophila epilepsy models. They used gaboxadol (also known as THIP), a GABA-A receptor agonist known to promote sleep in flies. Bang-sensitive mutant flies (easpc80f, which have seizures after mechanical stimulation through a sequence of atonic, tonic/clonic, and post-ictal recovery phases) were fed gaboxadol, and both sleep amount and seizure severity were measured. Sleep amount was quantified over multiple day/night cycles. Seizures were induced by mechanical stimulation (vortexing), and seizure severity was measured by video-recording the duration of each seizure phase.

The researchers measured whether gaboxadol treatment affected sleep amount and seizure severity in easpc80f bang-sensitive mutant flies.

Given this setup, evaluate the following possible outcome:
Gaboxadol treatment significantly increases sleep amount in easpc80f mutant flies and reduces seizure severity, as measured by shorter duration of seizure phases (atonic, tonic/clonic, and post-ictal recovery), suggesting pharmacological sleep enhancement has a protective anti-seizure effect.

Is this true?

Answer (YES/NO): NO